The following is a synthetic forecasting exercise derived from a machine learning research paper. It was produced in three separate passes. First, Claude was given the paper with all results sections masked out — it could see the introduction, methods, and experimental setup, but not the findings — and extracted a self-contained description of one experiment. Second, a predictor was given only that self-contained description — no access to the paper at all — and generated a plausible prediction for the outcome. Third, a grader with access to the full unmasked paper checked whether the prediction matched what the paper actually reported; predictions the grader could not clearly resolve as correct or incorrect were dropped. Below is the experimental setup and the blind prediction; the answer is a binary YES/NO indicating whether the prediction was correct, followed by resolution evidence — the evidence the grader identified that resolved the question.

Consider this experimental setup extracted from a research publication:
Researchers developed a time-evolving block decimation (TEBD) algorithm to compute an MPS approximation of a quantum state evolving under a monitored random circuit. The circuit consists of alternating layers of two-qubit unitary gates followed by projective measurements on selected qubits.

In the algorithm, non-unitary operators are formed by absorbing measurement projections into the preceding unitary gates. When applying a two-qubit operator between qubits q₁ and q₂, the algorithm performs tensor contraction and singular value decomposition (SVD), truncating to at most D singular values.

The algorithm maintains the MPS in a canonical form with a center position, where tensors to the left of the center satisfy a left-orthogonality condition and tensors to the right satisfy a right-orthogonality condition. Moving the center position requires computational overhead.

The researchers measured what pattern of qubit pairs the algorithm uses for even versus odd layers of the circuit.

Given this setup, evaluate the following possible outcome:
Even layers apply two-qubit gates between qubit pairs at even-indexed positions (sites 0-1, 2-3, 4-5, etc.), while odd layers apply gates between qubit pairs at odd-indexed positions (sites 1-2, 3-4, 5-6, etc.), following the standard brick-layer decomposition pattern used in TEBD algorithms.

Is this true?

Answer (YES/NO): NO